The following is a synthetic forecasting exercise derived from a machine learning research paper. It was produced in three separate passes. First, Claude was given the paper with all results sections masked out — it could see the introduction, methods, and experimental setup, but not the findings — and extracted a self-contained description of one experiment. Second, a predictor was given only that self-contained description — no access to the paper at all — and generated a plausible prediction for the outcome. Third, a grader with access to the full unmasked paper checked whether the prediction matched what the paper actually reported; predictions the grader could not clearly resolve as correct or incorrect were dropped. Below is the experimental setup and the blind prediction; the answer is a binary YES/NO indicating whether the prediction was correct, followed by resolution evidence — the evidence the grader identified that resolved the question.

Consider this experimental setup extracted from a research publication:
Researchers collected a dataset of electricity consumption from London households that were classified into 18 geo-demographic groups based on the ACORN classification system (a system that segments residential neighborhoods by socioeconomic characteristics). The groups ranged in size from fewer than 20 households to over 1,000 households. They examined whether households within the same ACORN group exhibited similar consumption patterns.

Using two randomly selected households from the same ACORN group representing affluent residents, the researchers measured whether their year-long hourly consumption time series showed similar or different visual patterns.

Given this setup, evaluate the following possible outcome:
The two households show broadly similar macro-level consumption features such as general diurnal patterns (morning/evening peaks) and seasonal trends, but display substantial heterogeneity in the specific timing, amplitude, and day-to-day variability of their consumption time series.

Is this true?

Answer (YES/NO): NO